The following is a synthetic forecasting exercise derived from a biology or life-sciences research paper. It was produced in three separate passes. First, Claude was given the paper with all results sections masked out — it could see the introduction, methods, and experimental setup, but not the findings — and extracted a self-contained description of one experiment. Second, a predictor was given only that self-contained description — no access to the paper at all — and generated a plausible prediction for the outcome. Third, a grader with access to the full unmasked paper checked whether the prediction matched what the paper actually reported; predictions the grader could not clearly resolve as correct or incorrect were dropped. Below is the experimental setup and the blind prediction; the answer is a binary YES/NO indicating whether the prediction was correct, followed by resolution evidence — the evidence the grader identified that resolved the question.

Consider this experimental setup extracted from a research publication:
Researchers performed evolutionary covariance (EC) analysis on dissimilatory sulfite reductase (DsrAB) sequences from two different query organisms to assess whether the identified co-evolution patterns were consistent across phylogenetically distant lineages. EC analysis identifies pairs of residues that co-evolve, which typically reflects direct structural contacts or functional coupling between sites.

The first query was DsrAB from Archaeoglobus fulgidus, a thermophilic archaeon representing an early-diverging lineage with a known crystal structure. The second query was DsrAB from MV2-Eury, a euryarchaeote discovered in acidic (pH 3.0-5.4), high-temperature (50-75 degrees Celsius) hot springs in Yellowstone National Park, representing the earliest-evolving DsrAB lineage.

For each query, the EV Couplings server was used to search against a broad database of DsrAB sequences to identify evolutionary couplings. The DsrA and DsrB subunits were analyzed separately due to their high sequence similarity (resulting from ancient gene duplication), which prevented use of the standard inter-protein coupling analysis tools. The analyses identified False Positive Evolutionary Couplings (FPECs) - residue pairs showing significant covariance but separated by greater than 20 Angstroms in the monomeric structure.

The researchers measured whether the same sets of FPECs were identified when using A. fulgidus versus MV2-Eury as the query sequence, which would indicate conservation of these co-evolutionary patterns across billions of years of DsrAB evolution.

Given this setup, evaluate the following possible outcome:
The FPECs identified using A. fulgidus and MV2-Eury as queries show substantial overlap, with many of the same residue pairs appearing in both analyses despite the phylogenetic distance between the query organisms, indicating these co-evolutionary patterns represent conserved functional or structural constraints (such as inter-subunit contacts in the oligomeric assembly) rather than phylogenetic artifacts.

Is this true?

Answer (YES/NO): YES